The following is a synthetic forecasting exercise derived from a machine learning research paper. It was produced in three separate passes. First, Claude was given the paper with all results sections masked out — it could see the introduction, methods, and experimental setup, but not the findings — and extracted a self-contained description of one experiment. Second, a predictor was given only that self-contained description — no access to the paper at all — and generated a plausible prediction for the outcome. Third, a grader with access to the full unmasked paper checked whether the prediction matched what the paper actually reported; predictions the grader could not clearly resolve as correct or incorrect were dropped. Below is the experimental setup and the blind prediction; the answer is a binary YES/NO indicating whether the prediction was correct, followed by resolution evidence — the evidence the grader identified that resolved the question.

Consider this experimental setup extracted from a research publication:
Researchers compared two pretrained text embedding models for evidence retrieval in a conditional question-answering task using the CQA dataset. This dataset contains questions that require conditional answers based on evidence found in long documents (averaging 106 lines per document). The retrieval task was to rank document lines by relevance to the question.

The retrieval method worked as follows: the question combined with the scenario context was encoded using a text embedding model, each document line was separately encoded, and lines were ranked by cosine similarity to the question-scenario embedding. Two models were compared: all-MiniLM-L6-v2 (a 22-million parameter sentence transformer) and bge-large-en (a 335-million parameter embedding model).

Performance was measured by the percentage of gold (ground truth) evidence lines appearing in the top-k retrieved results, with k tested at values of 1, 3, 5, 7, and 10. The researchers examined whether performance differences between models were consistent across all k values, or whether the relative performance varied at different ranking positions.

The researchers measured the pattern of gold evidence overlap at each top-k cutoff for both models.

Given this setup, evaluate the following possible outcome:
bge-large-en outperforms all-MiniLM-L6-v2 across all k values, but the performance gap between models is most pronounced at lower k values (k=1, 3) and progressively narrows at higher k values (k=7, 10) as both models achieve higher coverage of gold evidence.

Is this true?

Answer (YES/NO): NO